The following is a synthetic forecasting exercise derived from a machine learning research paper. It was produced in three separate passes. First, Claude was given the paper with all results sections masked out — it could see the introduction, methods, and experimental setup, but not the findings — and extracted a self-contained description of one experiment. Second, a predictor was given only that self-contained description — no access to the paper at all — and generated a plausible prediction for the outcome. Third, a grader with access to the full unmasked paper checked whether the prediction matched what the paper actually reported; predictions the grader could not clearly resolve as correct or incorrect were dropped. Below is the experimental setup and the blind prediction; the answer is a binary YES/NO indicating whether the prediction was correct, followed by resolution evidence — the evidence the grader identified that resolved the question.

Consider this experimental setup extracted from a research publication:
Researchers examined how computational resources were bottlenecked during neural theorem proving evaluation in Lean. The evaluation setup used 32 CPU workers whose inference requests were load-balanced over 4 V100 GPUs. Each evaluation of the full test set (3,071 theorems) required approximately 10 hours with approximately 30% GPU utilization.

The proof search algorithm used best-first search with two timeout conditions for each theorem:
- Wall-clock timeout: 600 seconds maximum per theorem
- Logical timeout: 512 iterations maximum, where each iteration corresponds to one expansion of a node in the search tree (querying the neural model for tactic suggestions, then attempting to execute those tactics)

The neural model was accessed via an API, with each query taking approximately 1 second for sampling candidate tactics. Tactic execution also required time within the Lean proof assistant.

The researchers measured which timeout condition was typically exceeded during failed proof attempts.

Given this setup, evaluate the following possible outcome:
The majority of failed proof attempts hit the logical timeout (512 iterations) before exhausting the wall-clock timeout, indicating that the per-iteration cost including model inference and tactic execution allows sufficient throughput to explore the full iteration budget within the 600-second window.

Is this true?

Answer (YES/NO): NO